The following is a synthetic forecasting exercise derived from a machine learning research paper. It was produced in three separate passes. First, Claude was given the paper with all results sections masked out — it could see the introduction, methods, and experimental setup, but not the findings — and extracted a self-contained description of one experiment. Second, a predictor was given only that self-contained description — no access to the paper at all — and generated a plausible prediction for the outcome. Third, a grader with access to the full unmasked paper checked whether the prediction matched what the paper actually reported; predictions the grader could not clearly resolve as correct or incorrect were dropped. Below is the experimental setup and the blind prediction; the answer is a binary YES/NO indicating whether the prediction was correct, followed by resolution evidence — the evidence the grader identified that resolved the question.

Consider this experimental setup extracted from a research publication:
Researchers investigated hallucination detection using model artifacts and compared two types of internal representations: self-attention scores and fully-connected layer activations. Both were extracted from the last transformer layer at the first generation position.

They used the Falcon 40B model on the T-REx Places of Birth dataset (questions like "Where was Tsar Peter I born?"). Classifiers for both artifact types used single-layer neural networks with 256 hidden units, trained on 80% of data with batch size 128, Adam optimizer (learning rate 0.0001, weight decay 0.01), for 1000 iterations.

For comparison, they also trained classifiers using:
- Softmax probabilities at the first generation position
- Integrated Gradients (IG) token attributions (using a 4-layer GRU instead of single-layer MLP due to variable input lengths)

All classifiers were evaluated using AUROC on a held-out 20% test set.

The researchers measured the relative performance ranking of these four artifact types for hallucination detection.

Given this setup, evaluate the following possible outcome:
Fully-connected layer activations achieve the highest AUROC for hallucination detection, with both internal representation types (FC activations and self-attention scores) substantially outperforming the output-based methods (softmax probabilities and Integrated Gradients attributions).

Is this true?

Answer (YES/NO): NO